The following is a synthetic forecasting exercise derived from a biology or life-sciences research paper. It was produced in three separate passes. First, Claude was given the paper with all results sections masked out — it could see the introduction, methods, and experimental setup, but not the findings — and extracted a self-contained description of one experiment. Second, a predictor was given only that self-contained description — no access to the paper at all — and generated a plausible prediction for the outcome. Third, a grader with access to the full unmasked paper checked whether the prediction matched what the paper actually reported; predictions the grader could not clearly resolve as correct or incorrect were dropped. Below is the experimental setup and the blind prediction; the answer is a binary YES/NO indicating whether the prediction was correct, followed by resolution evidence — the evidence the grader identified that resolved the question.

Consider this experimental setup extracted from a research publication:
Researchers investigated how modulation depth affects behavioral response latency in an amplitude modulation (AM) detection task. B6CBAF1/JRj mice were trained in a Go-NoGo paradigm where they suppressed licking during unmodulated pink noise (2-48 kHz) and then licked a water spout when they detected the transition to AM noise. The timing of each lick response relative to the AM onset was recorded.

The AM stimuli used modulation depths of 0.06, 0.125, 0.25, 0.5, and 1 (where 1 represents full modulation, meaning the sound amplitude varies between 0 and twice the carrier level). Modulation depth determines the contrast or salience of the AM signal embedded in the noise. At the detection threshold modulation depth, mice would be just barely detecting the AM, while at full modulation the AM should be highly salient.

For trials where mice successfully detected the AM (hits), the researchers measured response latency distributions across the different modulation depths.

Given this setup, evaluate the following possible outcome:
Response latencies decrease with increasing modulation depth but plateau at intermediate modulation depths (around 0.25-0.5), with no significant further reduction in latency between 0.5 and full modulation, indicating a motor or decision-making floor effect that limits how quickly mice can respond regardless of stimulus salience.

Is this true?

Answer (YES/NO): NO